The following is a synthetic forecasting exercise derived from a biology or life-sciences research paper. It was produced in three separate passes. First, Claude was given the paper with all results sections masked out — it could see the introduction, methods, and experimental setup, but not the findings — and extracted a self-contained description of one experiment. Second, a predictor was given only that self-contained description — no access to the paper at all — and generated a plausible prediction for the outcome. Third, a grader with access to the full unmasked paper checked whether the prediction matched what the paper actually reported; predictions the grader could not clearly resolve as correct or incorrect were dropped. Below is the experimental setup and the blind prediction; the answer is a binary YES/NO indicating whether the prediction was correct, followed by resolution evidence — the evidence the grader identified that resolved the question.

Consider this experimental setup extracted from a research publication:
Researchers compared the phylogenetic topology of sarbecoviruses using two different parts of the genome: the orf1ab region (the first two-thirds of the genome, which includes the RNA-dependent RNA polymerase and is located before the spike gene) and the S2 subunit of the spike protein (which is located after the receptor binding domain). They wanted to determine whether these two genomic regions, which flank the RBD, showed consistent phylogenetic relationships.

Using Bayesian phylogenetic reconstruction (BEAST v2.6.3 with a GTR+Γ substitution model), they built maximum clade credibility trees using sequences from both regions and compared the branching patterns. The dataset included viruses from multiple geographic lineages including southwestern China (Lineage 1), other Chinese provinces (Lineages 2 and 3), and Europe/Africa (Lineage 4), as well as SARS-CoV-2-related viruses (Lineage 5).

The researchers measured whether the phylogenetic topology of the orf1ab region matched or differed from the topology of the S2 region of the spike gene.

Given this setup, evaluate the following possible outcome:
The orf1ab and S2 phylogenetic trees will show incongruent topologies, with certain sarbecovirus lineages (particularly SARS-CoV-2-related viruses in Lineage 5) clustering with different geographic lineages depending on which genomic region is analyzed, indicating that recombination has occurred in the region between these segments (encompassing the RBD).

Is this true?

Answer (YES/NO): NO